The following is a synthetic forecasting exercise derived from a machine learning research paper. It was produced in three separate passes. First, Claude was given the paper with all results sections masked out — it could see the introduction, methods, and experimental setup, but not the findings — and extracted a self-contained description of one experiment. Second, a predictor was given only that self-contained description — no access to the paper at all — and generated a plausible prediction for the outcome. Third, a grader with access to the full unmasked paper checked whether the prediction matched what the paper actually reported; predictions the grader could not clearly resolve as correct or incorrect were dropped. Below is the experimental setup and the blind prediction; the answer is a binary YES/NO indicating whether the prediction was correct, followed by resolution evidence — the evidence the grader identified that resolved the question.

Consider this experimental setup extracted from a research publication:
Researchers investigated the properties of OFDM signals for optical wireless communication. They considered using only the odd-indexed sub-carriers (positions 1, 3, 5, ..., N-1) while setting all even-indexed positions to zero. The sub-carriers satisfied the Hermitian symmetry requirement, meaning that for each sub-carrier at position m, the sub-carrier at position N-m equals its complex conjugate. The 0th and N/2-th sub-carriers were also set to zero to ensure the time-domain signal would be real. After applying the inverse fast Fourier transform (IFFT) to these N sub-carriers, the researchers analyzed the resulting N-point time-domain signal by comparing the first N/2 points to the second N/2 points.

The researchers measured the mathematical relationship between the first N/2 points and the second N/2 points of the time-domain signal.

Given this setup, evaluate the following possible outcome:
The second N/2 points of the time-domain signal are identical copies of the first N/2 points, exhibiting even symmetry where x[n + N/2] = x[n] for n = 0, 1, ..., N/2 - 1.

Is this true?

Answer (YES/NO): NO